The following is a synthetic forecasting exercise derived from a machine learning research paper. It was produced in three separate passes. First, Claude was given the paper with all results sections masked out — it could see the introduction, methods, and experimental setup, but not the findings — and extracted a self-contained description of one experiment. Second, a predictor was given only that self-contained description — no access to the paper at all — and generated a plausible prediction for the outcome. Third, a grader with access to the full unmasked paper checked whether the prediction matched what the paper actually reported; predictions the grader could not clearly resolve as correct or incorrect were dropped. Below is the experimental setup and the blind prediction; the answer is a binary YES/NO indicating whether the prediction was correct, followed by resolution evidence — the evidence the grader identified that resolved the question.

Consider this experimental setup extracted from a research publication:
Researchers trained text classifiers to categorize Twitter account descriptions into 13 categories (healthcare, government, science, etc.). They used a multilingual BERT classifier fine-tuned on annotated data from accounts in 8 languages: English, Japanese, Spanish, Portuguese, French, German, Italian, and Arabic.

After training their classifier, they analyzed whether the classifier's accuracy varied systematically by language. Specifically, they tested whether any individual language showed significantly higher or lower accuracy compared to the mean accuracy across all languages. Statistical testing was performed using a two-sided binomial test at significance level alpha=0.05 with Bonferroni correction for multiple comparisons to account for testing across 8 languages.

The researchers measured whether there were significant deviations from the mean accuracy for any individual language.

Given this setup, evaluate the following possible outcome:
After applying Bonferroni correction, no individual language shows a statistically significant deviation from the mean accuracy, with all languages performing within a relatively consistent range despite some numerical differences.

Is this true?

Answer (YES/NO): YES